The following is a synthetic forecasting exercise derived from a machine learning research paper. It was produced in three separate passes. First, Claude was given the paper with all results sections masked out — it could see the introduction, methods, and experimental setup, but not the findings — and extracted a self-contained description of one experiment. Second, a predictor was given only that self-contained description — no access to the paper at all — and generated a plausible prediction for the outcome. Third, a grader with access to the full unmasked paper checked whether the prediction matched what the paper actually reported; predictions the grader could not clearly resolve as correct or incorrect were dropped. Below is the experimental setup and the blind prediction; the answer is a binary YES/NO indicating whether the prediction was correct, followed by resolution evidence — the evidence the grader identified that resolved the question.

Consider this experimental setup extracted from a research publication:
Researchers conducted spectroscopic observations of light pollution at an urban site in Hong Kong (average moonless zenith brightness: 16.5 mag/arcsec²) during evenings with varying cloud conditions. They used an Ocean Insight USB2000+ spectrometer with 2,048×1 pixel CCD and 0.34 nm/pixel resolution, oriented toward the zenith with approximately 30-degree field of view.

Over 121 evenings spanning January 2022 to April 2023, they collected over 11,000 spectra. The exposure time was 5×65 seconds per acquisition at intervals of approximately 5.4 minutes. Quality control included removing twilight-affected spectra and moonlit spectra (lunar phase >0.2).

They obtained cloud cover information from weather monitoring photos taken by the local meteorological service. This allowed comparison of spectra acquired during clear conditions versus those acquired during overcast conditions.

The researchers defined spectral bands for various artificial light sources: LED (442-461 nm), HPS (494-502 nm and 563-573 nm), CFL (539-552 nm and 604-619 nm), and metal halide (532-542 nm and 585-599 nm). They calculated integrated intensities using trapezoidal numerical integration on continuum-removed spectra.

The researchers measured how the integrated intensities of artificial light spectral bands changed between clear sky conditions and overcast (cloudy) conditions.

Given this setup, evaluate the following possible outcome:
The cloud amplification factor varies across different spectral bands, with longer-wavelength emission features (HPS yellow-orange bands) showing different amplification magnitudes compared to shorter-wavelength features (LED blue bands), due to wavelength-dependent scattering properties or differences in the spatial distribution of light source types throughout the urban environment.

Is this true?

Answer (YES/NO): NO